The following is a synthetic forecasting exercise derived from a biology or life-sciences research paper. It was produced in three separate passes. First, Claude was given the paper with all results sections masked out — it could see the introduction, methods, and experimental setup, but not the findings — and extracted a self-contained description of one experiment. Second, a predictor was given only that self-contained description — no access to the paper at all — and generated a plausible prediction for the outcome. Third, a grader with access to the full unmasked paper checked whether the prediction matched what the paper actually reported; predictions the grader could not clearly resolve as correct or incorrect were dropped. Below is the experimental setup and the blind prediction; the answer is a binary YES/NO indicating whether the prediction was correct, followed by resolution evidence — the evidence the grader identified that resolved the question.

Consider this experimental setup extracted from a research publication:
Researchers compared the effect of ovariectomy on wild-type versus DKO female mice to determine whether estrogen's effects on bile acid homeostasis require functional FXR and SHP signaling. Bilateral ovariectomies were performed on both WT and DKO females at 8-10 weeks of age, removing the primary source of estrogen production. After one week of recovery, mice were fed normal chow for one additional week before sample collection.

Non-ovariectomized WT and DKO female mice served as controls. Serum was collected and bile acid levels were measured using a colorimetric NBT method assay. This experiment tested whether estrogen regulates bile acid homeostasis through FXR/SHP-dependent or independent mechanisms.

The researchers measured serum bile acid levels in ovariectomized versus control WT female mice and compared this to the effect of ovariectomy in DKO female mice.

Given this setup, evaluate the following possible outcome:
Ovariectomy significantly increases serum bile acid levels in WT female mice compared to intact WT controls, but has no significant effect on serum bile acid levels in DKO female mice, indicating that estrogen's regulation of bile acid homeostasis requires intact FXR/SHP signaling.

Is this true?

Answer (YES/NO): NO